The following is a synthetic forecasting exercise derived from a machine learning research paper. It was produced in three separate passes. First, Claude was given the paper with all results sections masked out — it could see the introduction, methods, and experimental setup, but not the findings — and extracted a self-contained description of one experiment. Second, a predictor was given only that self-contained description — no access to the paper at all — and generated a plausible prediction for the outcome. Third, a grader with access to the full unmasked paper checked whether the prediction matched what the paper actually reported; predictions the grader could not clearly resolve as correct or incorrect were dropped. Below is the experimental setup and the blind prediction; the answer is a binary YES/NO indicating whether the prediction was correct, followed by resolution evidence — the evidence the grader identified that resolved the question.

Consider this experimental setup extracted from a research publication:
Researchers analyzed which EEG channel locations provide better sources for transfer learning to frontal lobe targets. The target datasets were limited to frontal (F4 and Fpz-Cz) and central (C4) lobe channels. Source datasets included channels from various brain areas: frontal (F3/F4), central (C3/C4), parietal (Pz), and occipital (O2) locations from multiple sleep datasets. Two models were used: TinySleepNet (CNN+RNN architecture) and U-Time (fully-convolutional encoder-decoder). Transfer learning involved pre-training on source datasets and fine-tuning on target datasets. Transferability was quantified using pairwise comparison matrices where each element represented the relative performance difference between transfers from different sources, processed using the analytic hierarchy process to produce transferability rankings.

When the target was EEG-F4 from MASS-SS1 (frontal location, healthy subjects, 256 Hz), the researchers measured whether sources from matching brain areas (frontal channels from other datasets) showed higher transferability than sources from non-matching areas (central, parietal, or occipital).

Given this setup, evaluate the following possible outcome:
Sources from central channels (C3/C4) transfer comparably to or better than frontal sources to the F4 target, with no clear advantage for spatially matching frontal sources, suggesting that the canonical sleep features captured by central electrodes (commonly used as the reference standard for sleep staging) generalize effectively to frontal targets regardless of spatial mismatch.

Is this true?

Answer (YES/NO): YES